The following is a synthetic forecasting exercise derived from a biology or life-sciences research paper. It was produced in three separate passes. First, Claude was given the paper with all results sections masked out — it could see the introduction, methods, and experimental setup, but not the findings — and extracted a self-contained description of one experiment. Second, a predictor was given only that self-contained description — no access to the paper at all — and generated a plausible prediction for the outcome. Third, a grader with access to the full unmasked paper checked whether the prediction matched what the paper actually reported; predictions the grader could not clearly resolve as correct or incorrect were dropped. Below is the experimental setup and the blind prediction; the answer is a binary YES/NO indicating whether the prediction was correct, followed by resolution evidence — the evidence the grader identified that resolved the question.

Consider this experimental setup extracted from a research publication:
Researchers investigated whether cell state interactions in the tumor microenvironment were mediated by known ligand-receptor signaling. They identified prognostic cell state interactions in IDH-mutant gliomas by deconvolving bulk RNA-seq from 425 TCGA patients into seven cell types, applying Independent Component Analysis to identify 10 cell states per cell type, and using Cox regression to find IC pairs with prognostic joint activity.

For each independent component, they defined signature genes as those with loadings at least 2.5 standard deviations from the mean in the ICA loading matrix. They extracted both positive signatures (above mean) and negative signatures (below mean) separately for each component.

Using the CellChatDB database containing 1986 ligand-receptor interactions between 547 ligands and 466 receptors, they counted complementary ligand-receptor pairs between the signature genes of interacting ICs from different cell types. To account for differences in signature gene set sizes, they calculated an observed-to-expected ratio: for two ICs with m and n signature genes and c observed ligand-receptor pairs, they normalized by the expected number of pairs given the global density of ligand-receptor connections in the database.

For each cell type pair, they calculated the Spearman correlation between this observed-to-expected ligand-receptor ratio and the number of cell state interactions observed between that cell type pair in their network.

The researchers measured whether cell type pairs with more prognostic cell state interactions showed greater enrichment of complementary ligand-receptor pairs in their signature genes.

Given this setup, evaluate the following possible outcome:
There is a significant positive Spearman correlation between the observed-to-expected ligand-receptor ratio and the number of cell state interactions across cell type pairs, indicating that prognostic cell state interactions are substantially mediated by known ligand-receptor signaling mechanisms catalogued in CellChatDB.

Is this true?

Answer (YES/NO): YES